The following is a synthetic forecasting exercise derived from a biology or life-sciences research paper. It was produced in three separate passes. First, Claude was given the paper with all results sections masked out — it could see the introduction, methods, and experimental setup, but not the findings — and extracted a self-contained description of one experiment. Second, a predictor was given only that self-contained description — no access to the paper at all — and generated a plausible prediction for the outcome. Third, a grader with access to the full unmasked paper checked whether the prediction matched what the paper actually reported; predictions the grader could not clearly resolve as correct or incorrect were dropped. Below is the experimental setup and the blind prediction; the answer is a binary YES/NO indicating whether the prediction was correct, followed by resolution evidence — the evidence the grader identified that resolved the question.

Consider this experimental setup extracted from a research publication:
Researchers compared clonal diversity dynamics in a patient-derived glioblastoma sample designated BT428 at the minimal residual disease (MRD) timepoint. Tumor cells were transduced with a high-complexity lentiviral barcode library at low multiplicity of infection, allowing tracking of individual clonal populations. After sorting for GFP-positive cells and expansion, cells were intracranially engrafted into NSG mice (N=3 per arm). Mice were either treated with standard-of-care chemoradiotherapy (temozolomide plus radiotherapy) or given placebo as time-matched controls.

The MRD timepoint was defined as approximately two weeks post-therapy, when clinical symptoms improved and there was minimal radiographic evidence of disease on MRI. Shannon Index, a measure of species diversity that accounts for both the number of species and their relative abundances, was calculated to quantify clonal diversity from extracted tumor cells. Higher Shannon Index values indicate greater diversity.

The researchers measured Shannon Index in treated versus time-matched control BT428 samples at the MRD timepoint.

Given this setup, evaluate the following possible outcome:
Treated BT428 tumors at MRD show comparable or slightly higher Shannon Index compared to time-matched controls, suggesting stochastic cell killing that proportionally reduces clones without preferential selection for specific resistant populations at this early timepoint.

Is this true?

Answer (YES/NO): NO